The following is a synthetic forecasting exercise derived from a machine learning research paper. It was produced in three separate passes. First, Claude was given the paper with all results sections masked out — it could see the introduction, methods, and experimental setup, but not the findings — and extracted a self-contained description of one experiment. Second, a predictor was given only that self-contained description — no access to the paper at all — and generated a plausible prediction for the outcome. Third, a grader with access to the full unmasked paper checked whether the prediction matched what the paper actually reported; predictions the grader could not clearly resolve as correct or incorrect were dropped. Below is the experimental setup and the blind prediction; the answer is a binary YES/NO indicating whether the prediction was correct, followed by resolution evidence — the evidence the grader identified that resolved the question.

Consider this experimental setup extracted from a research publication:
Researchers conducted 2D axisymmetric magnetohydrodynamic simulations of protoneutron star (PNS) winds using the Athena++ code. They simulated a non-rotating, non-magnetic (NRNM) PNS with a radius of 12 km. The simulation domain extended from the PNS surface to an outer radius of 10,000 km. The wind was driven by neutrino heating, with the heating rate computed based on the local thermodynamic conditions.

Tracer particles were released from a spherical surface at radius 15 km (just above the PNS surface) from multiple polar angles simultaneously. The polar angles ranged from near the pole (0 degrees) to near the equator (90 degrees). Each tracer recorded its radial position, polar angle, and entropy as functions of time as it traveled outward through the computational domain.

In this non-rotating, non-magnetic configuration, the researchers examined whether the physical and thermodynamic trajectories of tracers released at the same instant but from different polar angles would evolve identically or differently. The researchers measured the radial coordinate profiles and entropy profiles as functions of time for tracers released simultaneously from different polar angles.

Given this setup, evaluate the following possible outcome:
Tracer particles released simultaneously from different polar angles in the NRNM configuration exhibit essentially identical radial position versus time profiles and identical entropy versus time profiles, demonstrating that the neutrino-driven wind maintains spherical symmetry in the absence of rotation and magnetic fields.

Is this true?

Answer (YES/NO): YES